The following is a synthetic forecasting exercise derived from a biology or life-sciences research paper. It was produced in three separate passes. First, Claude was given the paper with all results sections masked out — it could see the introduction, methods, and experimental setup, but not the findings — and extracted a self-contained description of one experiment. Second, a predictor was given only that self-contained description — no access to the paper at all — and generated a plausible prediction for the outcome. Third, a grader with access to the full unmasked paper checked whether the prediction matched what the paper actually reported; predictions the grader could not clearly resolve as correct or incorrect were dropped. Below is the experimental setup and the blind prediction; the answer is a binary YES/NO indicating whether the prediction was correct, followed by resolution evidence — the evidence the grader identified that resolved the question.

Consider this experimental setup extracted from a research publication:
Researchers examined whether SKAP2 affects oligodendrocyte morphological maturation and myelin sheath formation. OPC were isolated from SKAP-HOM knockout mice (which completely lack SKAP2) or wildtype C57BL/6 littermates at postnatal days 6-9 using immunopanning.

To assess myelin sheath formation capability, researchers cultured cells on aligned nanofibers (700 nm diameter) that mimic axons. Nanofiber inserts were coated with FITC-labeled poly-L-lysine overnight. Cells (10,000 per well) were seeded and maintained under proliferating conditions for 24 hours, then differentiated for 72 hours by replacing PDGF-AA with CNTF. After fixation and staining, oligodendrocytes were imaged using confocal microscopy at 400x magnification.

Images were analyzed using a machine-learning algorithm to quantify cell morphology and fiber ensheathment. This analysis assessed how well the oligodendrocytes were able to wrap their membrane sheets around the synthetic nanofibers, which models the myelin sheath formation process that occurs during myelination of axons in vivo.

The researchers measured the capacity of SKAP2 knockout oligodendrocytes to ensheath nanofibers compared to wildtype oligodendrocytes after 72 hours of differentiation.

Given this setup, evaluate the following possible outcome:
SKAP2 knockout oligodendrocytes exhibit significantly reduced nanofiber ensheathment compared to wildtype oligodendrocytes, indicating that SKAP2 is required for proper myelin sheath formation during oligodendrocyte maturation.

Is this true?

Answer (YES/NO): YES